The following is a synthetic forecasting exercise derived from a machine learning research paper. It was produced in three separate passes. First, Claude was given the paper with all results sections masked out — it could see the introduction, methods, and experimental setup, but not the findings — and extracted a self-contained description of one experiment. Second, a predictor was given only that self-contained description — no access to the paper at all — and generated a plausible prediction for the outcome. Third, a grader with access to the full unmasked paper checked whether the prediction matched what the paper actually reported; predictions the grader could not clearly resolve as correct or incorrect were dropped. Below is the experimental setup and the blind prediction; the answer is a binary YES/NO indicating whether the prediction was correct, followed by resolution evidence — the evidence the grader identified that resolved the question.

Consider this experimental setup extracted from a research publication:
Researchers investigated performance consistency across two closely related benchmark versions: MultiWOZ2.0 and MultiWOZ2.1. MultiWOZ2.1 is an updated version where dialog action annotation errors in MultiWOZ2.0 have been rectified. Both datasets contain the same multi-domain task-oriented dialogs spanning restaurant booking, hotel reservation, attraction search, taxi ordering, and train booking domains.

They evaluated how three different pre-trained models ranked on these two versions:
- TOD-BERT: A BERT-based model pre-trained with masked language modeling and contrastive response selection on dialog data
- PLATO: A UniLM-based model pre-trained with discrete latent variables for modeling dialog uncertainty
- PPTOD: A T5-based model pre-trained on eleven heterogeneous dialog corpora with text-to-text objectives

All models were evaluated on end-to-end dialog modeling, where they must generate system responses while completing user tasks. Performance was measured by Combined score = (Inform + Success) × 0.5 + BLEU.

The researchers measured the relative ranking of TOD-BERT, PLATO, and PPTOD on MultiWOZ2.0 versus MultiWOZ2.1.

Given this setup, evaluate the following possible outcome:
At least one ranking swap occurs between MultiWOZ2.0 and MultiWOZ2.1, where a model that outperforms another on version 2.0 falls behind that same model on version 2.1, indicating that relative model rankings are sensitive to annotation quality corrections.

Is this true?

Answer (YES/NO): YES